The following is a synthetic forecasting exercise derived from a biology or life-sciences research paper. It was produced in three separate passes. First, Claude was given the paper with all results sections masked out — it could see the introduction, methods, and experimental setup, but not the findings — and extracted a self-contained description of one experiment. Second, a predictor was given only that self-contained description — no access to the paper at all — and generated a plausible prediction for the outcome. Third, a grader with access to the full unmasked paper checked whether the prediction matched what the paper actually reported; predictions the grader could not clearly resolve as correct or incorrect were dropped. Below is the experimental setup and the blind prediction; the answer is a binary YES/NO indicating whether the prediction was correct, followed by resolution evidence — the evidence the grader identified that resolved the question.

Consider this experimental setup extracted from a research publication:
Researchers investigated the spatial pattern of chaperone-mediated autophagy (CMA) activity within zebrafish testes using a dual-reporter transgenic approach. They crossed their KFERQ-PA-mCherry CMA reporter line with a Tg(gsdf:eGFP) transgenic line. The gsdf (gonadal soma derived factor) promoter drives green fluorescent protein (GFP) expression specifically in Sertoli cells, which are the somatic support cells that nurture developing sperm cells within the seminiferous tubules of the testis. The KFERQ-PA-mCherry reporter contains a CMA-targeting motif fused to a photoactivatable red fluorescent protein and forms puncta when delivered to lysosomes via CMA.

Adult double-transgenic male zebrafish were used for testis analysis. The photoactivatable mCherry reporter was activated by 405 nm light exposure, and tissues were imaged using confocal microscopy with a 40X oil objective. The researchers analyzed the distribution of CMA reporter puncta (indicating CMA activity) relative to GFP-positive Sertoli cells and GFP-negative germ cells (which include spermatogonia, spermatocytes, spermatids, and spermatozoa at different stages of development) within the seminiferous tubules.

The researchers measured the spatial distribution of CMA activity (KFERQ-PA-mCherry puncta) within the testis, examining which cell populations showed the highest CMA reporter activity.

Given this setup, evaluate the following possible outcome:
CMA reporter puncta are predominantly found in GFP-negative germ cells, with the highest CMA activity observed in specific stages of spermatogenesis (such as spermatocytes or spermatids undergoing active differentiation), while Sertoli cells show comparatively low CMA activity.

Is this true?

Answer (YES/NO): NO